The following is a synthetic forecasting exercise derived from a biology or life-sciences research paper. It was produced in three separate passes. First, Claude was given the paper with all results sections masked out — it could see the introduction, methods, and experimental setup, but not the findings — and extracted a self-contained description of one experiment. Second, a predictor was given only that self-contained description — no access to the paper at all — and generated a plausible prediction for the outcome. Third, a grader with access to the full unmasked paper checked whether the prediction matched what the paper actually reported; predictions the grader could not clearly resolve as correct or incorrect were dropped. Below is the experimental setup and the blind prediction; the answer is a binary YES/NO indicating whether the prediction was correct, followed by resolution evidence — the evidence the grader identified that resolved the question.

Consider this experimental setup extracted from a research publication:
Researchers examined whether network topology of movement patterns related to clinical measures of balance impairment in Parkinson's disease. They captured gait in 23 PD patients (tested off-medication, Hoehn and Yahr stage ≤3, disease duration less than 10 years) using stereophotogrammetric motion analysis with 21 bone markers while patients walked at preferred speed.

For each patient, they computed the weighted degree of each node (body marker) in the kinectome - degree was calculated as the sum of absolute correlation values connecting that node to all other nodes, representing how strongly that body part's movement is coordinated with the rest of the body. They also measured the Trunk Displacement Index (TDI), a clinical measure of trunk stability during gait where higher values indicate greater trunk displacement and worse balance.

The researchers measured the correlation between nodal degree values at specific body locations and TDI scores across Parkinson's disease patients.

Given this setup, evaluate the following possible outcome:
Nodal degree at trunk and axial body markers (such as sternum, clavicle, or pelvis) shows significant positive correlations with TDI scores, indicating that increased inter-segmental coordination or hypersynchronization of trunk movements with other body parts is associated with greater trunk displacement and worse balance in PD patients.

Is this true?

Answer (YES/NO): YES